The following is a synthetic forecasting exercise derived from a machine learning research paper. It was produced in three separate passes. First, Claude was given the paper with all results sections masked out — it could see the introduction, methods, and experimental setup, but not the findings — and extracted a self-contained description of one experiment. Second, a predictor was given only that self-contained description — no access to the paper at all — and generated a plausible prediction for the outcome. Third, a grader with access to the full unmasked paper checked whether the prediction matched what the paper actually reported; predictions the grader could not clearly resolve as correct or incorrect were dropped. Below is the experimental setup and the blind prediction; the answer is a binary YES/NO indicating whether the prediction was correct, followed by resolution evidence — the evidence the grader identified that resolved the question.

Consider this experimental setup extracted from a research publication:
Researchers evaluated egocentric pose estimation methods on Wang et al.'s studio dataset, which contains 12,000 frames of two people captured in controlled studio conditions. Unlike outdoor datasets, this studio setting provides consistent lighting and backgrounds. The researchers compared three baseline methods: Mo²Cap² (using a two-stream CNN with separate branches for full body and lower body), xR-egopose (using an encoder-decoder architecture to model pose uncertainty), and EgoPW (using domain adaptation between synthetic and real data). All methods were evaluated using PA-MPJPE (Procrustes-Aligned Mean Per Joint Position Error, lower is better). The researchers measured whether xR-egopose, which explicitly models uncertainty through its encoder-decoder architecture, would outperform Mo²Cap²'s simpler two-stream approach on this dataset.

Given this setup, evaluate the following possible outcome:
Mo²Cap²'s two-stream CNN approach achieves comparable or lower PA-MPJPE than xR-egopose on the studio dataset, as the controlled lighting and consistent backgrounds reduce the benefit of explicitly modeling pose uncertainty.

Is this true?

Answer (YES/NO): YES